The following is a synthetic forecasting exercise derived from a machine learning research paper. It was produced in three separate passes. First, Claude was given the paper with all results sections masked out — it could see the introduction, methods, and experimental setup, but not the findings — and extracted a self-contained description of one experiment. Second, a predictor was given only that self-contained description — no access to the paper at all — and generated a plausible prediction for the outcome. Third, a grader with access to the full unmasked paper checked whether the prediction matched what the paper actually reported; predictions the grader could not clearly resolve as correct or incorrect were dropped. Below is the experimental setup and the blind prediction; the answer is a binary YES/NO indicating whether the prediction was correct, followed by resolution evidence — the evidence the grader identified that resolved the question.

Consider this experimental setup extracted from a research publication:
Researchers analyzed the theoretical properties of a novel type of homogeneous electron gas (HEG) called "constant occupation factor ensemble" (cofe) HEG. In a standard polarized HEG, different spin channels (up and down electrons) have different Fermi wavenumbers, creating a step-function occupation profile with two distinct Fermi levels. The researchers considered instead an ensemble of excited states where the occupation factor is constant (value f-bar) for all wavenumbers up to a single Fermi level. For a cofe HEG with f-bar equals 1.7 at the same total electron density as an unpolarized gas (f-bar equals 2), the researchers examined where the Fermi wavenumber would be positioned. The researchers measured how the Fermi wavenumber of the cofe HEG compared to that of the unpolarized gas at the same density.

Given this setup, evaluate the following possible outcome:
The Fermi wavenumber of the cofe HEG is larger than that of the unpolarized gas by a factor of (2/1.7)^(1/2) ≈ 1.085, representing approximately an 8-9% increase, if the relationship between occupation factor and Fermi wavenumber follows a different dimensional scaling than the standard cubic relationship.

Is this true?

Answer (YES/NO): NO